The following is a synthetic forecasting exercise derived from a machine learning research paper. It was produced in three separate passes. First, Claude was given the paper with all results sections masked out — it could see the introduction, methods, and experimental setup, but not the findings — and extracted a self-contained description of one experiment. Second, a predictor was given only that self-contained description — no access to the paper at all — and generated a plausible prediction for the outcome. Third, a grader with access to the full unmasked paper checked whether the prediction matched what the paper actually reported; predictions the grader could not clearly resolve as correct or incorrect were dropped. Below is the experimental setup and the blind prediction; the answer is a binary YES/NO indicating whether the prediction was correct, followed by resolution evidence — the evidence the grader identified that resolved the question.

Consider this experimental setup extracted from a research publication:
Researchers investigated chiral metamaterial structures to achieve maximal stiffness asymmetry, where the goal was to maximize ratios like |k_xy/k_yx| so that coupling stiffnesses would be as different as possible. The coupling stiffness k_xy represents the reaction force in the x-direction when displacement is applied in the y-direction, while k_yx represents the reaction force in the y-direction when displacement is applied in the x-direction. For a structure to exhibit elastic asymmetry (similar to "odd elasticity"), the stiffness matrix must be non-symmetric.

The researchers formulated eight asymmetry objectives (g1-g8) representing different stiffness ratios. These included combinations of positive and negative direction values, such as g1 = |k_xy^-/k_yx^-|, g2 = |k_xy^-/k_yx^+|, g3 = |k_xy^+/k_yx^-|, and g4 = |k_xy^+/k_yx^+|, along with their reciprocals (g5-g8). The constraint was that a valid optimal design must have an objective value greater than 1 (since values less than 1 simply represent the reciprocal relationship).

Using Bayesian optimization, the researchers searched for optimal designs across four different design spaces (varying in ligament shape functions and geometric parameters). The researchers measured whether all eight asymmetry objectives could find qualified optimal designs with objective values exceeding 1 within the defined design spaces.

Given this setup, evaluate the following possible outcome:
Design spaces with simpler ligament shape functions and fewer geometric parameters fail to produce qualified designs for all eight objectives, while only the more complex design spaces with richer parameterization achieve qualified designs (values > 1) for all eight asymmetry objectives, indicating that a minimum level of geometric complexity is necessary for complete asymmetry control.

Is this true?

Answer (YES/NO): NO